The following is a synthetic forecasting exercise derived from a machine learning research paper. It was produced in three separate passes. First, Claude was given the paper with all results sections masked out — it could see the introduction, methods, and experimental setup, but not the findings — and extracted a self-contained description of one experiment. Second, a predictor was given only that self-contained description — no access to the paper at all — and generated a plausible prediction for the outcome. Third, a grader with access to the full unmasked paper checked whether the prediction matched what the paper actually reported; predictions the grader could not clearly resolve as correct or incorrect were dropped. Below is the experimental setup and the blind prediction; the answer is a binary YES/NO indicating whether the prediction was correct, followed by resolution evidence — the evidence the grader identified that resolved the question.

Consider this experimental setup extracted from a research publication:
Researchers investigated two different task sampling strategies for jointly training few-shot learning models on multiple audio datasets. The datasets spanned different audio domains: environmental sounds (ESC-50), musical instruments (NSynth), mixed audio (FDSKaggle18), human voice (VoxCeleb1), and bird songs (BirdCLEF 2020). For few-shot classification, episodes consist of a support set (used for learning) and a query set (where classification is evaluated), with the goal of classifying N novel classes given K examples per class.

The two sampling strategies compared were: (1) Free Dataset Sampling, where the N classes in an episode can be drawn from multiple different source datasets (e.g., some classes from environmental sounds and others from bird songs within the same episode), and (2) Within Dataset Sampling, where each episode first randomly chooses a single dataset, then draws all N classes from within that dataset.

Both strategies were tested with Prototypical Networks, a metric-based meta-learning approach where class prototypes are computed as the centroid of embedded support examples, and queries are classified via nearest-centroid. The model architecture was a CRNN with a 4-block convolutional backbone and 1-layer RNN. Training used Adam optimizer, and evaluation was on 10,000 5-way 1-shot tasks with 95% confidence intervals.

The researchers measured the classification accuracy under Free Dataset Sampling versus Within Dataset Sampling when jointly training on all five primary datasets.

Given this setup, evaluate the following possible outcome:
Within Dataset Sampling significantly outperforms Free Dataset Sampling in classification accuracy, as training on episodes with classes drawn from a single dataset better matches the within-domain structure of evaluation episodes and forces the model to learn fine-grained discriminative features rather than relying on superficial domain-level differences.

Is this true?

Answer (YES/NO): NO